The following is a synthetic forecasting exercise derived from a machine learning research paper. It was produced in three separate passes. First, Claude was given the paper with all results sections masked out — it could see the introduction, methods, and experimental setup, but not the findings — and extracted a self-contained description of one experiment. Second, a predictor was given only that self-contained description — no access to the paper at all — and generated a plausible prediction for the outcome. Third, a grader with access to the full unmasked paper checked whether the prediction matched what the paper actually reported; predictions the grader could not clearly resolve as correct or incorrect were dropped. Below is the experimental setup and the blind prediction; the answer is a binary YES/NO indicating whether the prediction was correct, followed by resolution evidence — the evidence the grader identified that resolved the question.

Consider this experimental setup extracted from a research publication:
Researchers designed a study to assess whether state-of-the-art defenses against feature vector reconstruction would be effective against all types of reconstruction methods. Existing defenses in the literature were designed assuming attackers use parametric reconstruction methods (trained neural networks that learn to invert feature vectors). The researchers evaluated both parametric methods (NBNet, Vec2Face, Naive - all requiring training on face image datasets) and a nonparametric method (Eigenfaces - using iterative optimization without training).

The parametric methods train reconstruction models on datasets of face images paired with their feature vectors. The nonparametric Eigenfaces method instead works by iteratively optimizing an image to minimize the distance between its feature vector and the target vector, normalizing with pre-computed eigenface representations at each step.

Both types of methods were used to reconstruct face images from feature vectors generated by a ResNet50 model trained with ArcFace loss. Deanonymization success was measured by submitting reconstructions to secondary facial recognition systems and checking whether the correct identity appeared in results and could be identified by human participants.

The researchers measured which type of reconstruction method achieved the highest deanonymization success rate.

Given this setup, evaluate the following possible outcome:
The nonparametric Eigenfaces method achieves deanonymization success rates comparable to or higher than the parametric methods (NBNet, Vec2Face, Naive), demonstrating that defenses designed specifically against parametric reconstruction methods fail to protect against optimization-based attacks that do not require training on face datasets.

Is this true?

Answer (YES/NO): YES